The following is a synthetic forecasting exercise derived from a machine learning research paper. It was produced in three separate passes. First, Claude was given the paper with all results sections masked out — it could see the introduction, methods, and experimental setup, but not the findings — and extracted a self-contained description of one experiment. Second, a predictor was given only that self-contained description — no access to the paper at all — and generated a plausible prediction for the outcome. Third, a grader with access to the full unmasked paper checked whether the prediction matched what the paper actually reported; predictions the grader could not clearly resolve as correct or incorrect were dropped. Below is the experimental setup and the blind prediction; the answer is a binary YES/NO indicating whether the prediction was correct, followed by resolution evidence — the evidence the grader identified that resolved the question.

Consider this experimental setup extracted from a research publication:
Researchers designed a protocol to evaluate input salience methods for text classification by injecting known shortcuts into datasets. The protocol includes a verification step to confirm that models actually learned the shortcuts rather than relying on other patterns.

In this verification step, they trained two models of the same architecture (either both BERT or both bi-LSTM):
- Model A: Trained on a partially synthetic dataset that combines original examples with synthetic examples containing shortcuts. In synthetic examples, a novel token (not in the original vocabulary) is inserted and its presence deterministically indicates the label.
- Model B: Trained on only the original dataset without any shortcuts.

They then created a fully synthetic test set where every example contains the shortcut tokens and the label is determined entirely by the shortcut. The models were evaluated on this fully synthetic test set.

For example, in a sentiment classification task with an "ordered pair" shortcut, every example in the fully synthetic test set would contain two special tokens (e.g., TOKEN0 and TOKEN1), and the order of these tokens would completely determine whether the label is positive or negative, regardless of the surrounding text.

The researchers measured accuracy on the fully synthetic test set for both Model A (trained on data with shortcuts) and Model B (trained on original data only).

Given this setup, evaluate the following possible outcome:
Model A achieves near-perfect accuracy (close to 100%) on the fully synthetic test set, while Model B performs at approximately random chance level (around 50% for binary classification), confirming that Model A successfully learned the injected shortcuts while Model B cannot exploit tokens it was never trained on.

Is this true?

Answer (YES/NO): YES